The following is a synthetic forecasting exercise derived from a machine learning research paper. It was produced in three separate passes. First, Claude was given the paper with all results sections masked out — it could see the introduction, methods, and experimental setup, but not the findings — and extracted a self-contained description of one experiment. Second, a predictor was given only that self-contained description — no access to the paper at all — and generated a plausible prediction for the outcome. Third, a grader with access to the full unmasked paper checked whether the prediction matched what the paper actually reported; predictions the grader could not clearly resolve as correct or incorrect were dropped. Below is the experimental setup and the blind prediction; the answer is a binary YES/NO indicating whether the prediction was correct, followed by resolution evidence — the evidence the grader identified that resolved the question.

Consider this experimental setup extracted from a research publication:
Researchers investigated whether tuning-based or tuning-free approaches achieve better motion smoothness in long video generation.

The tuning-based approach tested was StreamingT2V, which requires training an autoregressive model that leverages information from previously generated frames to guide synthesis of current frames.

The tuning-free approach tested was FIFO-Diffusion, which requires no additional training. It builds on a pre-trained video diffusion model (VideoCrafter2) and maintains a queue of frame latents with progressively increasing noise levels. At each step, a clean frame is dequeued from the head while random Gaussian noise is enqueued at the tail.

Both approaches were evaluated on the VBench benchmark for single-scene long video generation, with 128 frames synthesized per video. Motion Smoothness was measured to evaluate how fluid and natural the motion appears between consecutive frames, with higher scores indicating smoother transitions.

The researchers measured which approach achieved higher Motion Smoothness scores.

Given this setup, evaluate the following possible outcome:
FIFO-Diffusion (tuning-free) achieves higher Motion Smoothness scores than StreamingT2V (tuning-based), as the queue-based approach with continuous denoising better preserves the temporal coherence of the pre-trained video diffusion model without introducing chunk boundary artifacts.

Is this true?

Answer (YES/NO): NO